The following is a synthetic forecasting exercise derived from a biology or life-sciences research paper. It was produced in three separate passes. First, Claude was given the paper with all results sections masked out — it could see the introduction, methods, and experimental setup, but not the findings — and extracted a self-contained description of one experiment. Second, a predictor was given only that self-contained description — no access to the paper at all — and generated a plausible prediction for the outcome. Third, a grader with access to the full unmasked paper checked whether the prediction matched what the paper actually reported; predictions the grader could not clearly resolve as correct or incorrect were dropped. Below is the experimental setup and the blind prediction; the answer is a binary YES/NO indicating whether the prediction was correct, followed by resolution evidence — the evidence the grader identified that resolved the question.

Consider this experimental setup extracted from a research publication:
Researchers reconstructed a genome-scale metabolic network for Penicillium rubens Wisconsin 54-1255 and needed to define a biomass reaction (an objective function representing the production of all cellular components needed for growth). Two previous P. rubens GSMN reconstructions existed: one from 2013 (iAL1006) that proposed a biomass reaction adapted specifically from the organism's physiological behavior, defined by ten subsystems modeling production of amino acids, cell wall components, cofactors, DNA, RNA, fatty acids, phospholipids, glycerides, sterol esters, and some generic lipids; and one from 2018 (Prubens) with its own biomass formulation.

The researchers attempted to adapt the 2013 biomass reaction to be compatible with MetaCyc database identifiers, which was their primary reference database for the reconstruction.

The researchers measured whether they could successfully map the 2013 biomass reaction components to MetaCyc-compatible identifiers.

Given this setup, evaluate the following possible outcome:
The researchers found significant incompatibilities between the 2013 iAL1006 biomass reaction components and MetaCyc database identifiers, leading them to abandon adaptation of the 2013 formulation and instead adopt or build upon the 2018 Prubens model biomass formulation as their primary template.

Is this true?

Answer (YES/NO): YES